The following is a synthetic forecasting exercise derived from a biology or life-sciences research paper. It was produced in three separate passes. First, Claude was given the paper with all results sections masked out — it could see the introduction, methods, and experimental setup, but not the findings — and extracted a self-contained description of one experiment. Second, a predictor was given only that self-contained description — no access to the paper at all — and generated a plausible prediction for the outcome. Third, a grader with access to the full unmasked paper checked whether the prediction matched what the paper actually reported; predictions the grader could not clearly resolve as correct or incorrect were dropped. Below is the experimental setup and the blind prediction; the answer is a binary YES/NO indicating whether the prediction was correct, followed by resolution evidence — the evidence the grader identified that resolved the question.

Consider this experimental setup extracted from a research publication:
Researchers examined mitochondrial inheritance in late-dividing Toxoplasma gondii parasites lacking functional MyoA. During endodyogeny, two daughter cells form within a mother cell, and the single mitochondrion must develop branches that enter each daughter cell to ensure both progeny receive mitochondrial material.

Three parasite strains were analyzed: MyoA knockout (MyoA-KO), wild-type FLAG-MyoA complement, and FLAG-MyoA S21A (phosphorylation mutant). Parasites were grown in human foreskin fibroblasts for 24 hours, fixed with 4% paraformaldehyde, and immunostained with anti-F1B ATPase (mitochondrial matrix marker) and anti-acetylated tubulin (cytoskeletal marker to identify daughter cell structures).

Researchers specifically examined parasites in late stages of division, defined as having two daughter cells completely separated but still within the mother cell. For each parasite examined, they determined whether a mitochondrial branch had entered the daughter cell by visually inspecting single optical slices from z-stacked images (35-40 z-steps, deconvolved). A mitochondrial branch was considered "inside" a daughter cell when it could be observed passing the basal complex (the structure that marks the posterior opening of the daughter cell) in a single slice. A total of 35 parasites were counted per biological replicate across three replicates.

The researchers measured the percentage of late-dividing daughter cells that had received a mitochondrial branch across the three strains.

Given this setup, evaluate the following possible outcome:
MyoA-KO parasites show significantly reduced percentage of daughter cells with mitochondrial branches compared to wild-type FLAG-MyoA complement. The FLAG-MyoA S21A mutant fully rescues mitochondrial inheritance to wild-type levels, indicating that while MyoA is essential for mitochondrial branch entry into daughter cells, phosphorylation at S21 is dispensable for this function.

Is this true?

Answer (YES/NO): NO